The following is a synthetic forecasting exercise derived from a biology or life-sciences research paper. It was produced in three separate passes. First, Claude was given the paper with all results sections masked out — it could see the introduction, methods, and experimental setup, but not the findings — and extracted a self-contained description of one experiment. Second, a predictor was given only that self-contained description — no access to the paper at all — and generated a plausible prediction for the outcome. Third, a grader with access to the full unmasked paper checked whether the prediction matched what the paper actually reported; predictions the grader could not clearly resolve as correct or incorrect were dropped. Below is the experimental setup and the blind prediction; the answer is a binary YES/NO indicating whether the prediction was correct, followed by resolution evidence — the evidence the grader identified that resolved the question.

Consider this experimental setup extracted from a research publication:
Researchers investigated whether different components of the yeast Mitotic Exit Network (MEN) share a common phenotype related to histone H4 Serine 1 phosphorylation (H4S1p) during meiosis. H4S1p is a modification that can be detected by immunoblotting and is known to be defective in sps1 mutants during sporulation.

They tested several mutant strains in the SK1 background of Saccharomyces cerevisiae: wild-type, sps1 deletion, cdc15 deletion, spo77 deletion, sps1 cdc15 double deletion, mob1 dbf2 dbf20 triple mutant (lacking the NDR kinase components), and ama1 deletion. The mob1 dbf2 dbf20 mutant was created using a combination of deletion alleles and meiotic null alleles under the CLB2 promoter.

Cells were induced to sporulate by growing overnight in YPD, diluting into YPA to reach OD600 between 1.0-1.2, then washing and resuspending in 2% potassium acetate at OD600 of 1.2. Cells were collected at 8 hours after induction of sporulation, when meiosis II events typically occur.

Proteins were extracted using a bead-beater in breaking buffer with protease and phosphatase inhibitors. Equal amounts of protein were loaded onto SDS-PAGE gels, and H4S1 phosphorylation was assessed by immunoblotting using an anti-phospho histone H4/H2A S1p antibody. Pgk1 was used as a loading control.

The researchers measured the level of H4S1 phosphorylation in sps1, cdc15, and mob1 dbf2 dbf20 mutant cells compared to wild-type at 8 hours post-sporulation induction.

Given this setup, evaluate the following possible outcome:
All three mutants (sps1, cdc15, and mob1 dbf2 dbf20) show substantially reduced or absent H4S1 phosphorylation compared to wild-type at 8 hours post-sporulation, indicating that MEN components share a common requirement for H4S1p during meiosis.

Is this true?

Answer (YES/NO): NO